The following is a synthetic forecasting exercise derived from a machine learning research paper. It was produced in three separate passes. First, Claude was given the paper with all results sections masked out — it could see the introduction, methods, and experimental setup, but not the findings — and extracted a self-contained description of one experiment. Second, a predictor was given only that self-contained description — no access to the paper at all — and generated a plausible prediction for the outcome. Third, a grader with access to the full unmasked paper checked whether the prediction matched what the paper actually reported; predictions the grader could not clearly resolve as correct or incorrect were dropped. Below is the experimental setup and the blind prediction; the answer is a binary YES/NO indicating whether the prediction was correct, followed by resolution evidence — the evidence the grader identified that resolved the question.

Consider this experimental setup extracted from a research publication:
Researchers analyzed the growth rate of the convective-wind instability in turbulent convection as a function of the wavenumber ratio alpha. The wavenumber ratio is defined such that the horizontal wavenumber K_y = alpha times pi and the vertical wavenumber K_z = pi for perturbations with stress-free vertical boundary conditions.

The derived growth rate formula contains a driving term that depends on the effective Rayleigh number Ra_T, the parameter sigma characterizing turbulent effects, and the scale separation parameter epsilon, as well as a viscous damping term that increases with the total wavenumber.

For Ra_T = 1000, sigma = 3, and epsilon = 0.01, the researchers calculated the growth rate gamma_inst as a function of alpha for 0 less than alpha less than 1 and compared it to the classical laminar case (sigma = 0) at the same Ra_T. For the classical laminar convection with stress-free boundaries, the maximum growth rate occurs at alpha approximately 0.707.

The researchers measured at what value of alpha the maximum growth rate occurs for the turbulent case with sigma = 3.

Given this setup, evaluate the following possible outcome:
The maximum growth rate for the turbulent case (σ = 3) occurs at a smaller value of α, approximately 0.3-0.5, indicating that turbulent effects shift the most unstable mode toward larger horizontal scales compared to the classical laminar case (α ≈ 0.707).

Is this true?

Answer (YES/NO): YES